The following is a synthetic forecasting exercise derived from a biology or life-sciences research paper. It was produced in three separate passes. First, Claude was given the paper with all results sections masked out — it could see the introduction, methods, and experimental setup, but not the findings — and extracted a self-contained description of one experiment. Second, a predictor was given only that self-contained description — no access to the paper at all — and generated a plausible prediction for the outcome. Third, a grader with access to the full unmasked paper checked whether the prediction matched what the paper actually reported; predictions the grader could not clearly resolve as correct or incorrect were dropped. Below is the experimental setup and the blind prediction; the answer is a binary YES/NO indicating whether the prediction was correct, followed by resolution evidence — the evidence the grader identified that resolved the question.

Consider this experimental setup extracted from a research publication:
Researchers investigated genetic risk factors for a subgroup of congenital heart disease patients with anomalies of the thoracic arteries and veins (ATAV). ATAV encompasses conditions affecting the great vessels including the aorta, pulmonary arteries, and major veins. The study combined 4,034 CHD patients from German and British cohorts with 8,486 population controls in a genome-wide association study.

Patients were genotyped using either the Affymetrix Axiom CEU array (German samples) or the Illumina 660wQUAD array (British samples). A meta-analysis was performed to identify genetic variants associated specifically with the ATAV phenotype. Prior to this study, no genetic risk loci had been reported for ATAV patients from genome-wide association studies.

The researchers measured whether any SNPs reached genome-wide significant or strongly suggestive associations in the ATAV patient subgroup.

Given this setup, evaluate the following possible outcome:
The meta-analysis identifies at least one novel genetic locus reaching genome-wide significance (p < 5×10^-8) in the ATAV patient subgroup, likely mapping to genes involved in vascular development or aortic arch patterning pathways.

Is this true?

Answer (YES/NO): NO